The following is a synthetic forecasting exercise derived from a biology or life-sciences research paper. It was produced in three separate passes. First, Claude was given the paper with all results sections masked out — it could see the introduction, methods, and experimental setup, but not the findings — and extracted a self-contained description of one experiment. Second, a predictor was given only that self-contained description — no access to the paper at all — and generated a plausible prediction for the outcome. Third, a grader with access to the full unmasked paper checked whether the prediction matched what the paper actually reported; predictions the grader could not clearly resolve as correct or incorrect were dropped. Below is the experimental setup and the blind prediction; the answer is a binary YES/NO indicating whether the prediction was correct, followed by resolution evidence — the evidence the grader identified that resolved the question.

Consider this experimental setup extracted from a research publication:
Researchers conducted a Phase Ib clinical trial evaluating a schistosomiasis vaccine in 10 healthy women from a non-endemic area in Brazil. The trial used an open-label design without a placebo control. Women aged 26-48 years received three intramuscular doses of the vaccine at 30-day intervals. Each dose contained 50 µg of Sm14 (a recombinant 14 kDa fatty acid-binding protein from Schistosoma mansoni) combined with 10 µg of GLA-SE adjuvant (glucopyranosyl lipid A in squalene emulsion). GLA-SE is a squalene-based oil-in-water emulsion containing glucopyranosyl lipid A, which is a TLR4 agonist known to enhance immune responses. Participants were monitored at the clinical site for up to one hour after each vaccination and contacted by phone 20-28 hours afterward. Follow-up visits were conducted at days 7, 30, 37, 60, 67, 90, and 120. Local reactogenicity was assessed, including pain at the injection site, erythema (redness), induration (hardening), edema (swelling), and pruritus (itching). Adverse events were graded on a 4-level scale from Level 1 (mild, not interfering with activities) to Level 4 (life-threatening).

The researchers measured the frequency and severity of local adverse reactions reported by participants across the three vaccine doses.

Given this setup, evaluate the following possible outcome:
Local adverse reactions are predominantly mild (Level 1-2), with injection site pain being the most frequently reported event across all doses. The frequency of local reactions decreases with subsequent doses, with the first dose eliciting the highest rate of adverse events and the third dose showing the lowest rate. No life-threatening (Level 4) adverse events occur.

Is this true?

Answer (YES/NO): YES